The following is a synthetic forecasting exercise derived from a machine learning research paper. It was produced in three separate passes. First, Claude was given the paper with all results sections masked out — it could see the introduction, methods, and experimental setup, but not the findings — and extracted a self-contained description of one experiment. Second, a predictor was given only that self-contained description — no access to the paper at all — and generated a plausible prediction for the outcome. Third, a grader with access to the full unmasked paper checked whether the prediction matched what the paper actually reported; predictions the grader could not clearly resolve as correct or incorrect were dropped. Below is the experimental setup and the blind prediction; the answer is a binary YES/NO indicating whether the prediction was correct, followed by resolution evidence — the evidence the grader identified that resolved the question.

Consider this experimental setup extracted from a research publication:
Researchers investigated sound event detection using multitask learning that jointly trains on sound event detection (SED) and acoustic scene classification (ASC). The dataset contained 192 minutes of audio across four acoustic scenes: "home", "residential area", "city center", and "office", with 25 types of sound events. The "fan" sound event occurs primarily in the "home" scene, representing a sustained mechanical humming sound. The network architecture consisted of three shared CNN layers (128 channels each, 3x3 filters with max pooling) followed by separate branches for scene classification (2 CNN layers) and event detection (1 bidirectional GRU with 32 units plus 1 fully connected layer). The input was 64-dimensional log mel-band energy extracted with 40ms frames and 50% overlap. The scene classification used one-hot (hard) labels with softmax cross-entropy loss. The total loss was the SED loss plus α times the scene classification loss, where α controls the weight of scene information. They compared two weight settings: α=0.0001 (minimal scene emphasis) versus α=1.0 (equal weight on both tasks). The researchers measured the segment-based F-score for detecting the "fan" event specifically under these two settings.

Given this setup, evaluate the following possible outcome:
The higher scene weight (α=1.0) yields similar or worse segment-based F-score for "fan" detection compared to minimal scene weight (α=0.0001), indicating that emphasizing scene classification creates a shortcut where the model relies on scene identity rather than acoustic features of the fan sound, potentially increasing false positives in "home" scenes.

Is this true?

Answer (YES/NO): YES